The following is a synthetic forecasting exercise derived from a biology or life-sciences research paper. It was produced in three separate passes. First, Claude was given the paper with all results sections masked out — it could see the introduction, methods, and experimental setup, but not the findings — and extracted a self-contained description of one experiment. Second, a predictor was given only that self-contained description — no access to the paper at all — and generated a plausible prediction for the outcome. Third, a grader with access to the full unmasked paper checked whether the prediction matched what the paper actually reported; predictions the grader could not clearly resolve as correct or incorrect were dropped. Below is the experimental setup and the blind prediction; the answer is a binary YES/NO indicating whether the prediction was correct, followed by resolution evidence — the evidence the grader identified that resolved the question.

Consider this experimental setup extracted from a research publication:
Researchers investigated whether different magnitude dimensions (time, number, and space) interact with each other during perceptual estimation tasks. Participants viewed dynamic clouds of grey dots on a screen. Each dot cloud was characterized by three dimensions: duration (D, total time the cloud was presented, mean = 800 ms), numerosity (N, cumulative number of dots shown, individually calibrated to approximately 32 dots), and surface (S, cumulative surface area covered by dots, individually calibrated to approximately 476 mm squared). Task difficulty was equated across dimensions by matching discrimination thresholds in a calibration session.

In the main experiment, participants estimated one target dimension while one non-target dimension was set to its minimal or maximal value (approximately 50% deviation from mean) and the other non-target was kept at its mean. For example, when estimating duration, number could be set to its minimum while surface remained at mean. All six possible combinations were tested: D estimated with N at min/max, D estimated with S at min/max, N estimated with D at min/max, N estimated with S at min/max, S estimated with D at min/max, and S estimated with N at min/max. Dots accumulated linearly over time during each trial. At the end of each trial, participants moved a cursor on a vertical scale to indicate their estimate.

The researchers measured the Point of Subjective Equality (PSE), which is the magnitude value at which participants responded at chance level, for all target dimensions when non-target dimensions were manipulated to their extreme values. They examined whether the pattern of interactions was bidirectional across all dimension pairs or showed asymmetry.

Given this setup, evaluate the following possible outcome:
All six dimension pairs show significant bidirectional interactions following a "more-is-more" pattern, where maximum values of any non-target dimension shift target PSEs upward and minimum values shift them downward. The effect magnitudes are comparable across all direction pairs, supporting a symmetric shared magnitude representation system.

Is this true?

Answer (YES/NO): NO